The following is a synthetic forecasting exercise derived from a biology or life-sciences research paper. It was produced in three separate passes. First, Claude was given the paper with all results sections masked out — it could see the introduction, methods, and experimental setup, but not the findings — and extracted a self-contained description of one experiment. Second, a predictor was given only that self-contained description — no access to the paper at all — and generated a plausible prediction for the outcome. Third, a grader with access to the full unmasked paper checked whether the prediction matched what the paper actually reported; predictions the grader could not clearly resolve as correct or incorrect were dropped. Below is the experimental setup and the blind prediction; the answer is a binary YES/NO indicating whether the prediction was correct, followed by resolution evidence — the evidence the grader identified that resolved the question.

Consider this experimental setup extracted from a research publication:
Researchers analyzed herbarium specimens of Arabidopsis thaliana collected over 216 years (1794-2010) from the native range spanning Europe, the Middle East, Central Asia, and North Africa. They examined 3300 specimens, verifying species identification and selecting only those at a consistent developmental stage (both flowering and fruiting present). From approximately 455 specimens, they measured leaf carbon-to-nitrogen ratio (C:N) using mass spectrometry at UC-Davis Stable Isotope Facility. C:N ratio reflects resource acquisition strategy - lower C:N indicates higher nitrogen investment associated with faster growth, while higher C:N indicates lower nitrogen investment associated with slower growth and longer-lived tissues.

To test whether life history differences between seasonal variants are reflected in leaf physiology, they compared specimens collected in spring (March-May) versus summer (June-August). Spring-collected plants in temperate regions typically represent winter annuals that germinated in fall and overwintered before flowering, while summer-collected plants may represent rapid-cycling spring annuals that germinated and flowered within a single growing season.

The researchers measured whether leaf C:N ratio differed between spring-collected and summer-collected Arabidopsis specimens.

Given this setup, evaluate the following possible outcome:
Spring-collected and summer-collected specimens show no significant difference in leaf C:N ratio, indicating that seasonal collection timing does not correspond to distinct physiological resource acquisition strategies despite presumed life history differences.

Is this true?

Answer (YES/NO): NO